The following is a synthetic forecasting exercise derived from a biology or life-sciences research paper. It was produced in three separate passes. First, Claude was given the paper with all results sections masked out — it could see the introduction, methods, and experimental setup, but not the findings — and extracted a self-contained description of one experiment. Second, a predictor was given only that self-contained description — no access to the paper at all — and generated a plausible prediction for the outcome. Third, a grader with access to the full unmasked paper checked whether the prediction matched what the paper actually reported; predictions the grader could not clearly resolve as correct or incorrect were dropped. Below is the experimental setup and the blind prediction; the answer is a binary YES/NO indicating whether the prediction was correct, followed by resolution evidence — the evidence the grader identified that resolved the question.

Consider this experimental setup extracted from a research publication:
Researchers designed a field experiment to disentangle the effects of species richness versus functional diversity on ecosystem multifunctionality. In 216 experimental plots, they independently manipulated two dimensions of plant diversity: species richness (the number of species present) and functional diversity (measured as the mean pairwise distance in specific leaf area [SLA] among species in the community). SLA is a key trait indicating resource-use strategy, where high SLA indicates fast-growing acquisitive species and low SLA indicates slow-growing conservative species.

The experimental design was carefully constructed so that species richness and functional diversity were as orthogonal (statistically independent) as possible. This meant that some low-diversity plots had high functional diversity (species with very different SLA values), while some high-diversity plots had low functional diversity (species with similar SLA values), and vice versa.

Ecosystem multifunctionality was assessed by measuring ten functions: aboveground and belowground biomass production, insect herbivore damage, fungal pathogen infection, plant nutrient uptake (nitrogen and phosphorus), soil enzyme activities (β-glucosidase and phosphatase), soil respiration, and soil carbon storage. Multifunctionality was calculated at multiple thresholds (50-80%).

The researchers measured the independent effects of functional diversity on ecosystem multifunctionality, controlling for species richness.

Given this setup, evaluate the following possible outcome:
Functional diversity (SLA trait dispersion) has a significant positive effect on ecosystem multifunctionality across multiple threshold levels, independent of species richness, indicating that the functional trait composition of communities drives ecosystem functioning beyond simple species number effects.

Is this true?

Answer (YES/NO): YES